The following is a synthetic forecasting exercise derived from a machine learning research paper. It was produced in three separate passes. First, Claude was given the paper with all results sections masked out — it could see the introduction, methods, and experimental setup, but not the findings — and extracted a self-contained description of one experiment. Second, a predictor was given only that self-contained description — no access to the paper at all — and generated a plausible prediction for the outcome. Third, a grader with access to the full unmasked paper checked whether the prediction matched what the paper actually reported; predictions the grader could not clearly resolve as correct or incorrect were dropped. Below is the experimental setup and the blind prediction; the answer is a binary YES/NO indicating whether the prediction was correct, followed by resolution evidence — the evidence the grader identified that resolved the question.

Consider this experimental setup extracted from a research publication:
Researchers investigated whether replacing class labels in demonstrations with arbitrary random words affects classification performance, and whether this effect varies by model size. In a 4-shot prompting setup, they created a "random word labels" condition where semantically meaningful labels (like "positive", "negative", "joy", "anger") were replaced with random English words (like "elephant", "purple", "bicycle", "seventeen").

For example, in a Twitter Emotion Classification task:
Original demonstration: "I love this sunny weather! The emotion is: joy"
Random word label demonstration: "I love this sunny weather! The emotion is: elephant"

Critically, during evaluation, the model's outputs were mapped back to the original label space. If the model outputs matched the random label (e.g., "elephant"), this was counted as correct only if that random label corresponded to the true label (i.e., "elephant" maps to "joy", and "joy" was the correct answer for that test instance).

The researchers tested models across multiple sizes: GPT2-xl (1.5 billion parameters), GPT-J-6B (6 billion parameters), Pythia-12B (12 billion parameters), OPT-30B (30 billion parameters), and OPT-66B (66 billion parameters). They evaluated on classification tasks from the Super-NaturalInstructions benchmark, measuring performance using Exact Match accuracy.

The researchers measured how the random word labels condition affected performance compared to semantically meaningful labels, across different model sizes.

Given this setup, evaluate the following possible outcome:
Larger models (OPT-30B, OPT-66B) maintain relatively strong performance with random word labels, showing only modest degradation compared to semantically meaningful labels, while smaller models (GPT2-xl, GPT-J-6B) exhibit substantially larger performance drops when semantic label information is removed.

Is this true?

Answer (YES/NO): NO